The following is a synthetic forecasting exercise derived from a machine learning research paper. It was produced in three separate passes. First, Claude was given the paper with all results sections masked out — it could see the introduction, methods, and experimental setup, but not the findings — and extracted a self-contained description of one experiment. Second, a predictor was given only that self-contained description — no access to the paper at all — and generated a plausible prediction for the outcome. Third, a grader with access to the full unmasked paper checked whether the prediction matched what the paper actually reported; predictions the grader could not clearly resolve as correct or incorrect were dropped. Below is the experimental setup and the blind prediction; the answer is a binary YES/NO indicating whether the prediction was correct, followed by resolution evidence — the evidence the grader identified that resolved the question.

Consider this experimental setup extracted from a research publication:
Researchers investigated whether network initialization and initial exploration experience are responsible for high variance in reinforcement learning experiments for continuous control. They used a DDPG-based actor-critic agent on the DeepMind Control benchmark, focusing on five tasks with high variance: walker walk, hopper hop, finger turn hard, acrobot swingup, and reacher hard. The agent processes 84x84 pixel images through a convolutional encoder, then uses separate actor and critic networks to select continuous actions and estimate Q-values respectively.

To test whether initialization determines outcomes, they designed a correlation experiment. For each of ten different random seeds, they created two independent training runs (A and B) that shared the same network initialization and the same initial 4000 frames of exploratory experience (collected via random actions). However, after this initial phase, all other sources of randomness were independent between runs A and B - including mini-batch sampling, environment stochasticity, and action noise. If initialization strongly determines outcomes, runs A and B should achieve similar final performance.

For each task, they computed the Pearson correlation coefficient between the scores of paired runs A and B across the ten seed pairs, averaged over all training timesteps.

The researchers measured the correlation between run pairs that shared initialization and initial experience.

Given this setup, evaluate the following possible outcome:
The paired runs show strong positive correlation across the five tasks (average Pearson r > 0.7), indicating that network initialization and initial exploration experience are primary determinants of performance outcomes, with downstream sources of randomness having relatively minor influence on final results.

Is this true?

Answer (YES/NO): NO